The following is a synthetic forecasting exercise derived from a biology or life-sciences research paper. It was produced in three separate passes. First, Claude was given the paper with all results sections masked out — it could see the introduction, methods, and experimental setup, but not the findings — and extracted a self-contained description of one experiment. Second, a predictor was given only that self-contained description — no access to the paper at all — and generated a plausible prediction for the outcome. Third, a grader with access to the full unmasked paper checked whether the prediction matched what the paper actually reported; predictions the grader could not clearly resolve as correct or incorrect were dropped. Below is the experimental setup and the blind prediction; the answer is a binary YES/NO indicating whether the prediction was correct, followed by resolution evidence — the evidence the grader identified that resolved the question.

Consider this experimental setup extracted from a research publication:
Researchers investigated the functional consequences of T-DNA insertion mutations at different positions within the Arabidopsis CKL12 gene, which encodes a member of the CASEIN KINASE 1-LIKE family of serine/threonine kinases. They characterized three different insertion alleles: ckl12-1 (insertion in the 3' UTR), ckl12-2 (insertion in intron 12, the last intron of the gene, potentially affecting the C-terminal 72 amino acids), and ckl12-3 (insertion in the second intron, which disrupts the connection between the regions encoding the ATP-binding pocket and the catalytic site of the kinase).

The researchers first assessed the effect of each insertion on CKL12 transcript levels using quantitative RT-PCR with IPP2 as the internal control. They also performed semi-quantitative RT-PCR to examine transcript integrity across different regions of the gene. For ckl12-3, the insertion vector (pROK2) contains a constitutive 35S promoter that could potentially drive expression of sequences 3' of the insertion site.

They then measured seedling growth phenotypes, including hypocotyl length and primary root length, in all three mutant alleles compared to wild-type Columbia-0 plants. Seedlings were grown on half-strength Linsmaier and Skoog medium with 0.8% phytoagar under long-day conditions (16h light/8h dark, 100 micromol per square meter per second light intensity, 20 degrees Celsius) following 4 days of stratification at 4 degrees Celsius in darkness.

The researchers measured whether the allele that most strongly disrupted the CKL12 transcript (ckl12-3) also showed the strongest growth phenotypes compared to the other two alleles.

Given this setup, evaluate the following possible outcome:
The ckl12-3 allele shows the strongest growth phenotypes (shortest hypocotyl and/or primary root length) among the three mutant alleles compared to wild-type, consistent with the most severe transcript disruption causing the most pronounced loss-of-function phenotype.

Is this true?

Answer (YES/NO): NO